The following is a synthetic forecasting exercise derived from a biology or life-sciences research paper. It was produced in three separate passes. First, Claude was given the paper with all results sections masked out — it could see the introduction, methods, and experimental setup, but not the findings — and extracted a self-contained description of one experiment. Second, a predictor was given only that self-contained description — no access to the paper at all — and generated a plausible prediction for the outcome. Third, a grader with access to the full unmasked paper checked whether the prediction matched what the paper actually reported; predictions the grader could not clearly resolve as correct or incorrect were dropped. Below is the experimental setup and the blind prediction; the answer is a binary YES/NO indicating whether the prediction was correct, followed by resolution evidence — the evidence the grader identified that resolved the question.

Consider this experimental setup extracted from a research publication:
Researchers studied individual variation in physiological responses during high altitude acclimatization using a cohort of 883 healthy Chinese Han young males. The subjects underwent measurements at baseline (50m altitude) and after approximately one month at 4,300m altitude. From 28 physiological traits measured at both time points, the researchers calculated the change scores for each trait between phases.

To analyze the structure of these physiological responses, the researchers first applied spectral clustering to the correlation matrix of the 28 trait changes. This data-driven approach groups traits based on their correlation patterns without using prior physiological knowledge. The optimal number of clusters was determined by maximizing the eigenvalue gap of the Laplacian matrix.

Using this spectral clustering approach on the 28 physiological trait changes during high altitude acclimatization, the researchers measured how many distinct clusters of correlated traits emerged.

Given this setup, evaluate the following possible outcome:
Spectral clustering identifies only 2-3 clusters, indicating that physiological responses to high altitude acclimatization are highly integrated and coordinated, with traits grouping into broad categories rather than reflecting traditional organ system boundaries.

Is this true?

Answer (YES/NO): NO